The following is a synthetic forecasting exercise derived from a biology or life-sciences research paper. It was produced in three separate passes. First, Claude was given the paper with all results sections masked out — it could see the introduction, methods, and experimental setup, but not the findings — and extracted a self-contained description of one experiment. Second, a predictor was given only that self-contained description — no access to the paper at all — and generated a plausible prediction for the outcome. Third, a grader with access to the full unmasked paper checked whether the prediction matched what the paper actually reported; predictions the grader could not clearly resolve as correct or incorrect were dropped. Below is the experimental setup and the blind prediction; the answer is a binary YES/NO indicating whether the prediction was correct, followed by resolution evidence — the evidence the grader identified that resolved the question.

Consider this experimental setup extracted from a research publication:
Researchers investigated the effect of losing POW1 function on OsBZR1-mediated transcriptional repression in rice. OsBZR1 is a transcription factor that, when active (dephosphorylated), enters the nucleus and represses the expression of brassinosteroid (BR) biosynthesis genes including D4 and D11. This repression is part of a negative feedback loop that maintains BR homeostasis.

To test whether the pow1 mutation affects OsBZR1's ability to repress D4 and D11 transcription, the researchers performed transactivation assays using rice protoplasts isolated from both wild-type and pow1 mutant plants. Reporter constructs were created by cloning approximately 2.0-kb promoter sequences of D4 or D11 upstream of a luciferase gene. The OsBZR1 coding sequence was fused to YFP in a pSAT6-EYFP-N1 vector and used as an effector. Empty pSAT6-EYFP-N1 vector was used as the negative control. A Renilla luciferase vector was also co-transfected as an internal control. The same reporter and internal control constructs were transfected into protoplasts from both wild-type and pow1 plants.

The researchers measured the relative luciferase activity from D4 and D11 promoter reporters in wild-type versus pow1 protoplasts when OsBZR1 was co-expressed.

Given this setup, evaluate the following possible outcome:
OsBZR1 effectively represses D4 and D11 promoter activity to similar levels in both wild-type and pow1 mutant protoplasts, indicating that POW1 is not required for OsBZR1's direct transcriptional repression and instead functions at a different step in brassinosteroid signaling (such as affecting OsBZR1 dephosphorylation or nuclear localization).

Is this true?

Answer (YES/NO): NO